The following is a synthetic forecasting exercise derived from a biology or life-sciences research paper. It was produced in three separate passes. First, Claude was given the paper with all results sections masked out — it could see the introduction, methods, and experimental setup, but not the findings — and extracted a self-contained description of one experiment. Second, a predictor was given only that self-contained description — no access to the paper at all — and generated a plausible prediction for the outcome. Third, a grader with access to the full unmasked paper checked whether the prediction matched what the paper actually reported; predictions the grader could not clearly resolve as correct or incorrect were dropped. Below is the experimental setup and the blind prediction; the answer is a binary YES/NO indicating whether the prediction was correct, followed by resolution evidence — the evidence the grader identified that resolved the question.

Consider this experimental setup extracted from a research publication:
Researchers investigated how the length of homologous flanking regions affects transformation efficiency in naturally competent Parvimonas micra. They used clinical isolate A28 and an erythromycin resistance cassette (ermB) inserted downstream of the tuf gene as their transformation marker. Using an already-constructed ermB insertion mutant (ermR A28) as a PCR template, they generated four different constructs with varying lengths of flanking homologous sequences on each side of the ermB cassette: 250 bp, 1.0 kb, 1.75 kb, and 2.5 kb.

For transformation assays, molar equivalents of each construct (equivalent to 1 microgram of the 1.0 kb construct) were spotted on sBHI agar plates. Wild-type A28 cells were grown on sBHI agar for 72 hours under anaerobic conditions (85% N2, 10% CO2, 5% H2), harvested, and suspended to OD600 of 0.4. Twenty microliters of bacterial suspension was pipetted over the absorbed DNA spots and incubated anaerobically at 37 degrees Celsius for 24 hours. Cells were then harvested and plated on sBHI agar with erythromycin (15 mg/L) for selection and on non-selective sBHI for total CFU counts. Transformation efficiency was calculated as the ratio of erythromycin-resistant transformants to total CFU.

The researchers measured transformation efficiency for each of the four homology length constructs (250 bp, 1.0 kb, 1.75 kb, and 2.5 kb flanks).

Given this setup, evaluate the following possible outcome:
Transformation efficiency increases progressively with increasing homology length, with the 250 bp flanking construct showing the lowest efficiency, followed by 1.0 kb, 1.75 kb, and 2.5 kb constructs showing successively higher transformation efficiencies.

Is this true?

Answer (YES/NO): YES